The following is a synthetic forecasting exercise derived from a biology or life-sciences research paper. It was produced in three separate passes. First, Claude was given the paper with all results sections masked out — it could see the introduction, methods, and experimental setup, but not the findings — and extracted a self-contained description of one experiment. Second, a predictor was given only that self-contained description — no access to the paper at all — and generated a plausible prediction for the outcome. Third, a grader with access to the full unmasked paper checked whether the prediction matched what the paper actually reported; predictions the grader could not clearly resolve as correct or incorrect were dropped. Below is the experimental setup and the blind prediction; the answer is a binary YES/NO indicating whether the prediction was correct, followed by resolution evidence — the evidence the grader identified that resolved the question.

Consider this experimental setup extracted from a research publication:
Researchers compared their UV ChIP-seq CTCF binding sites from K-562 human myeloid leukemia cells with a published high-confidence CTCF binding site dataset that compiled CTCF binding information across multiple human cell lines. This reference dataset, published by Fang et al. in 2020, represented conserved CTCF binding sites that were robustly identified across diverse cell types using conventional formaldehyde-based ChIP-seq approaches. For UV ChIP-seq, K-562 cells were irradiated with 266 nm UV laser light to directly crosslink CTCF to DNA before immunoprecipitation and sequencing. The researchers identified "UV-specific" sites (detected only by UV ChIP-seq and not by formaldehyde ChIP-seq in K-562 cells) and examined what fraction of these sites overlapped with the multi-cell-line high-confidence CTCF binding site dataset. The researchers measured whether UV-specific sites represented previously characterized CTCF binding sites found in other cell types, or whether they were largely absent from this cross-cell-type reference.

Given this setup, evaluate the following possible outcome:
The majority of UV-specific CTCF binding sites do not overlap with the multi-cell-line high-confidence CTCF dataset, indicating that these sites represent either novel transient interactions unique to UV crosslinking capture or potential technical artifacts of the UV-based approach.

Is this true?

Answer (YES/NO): YES